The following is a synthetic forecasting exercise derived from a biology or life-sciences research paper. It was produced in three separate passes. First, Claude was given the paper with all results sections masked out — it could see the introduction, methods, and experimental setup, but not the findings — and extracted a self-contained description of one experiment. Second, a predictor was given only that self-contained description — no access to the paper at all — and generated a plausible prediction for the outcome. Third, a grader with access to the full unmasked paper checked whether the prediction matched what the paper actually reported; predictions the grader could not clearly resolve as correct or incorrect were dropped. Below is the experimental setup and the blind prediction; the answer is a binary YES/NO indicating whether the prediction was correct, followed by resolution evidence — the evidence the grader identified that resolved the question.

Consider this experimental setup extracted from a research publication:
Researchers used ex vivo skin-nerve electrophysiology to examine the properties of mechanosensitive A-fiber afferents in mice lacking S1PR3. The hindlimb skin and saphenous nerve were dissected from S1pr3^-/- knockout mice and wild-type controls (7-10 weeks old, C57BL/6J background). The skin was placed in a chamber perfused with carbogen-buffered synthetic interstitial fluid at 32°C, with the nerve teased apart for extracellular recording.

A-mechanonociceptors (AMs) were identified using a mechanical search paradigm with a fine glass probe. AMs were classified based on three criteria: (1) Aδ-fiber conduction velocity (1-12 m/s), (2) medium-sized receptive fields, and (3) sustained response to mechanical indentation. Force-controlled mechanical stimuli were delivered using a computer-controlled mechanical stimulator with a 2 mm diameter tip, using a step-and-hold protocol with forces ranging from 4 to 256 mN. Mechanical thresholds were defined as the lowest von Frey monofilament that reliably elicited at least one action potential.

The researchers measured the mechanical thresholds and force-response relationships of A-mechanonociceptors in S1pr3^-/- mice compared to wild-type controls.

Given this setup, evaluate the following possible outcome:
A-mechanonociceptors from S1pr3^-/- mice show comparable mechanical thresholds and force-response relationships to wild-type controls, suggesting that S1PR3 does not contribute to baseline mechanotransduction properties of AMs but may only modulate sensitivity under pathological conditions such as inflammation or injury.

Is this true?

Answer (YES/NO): NO